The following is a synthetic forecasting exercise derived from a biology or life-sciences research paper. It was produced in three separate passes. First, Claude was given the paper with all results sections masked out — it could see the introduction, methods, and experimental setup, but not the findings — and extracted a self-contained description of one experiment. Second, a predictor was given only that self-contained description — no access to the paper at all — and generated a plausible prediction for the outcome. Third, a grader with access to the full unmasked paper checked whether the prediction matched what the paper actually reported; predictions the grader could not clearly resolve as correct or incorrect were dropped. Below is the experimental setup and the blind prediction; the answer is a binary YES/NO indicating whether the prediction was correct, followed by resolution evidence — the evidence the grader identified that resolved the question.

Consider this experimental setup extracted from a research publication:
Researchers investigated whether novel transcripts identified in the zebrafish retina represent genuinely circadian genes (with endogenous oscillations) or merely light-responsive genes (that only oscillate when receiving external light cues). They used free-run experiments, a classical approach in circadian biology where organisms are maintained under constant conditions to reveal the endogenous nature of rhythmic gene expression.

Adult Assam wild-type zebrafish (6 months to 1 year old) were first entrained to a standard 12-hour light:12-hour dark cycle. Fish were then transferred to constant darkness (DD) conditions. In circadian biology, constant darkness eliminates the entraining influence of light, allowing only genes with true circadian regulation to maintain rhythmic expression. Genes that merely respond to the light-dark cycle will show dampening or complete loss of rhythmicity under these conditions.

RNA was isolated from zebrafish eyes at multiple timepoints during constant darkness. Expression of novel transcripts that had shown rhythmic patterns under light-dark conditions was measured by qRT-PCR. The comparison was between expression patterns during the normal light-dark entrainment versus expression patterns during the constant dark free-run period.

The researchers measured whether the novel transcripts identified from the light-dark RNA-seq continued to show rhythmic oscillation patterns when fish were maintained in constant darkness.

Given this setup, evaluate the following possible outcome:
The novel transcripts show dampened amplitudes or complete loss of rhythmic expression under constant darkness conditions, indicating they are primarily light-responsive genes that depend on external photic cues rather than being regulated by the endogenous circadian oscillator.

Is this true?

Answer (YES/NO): NO